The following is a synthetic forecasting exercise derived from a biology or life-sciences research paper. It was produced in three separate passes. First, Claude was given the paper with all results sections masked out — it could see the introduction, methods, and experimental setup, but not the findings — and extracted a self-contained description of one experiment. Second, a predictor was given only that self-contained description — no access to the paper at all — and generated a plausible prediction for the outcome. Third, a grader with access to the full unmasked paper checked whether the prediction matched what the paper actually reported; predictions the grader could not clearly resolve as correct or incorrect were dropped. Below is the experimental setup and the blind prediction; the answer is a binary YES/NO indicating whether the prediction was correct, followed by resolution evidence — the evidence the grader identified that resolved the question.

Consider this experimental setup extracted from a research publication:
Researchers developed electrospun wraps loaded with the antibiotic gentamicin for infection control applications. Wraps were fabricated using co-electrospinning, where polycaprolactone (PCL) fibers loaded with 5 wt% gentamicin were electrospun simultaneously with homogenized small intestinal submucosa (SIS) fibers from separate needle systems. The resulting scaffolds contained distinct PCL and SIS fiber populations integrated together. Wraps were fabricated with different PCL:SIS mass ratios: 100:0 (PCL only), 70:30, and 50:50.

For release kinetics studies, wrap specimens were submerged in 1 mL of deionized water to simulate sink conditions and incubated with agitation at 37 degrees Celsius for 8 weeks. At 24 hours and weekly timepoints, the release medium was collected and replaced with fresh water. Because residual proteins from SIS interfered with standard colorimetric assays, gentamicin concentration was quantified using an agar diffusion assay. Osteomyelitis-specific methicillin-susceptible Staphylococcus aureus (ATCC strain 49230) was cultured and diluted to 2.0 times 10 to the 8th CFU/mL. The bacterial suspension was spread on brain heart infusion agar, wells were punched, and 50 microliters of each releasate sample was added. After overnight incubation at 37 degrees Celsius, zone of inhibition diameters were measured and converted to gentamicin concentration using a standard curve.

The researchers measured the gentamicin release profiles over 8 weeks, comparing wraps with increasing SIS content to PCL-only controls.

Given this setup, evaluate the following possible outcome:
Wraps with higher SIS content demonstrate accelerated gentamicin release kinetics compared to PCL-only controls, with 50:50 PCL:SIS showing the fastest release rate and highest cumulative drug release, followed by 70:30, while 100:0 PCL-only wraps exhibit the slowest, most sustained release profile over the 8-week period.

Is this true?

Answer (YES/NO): YES